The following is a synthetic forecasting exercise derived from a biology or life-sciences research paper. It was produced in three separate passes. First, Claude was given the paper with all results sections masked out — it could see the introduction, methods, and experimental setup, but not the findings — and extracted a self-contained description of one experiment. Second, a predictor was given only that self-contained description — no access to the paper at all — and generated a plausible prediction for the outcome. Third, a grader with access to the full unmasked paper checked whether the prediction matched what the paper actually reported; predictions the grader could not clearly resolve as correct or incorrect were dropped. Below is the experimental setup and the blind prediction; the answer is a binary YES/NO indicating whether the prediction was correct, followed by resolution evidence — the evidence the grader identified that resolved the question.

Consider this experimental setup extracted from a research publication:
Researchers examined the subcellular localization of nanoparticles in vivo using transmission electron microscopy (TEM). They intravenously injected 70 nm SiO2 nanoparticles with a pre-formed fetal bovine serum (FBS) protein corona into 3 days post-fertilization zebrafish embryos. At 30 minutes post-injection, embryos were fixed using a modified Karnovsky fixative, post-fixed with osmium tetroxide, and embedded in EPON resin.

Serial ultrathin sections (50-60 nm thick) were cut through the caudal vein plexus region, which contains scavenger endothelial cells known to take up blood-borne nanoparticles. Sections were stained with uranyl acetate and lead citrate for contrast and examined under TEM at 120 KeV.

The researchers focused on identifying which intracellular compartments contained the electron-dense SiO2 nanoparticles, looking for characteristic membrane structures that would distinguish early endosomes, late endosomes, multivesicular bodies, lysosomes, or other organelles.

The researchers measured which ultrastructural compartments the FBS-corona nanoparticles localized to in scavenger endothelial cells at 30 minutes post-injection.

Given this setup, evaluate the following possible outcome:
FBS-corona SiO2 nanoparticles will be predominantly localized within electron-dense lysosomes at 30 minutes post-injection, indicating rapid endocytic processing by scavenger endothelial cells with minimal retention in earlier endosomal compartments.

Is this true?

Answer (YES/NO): NO